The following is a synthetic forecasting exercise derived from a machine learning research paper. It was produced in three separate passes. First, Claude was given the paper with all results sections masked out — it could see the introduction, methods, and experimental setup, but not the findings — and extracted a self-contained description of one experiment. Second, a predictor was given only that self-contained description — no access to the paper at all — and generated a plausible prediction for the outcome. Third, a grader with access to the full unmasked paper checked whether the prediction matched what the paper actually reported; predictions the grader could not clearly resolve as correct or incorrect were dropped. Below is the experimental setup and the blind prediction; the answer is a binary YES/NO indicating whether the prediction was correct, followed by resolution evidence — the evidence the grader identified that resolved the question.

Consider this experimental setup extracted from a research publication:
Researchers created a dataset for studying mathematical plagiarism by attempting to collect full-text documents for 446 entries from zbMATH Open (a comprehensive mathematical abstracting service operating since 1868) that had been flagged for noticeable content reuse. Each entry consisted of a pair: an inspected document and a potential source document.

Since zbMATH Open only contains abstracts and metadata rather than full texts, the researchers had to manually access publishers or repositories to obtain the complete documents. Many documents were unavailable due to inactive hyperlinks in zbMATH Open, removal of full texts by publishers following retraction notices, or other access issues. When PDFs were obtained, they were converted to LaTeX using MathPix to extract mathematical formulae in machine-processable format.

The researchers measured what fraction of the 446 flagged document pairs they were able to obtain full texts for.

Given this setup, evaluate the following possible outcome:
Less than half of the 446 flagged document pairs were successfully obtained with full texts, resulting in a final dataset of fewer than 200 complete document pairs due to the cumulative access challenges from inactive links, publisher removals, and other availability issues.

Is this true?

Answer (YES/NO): YES